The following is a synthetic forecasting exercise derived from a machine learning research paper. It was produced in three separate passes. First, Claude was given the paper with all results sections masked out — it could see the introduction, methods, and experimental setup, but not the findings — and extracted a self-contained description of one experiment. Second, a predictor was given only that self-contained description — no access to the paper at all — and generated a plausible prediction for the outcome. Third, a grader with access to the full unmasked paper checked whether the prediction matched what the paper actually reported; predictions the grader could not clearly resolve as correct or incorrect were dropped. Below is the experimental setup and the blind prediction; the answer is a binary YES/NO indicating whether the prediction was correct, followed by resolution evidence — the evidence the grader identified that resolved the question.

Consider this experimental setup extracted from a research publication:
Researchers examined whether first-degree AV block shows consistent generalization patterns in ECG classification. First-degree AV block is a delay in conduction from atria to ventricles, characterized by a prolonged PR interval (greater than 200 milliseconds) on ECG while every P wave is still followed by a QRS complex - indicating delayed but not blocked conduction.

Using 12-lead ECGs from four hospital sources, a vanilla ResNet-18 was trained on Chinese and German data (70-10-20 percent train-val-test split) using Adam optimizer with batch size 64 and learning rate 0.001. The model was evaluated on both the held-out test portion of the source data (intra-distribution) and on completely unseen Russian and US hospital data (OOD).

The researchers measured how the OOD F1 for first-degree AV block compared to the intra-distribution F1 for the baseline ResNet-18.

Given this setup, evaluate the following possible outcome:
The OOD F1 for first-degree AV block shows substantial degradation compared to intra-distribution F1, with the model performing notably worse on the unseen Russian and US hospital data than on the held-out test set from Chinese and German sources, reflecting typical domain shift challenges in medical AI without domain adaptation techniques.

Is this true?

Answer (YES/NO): NO